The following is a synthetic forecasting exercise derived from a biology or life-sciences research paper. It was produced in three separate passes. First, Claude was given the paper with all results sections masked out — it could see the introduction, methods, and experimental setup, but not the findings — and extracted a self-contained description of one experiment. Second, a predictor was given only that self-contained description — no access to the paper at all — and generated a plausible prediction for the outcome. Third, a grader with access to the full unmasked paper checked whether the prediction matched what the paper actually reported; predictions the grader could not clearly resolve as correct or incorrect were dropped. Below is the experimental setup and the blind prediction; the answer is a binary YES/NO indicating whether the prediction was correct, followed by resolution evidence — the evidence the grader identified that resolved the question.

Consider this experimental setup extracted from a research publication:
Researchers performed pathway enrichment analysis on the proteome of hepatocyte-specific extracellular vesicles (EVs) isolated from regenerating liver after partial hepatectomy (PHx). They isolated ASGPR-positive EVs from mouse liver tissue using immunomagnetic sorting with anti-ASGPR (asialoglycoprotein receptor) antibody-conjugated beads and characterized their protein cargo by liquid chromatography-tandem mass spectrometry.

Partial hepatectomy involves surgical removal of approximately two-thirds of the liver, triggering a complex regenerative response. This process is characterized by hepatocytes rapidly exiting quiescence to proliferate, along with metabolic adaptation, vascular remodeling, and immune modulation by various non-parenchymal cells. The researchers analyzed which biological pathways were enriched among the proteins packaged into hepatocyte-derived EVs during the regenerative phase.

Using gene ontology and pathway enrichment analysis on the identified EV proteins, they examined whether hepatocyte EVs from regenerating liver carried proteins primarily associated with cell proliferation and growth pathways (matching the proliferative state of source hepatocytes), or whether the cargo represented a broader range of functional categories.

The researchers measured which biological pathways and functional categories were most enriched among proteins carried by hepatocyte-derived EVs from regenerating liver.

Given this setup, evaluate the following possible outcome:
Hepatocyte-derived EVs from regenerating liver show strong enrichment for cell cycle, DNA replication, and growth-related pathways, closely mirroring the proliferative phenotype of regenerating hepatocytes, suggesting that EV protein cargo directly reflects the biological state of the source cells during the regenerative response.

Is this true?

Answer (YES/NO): NO